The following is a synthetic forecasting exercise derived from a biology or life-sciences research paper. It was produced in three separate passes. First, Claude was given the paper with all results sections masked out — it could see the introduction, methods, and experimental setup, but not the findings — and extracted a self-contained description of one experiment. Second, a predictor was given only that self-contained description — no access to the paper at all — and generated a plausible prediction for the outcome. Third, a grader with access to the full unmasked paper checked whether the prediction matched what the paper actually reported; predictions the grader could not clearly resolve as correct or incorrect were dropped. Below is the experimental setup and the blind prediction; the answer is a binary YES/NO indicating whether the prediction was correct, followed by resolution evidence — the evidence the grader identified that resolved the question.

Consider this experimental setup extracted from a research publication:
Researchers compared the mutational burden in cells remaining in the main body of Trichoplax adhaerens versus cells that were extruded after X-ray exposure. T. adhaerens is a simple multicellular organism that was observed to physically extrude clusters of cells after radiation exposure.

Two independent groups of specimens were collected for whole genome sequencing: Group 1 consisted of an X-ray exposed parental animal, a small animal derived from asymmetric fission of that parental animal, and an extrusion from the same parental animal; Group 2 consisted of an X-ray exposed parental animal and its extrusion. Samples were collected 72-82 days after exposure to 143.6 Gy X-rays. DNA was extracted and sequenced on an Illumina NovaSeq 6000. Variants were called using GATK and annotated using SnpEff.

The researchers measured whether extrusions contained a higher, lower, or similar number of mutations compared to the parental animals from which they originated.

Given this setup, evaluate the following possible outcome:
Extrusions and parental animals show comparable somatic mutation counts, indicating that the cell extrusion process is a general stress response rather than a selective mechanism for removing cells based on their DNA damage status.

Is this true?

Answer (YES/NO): NO